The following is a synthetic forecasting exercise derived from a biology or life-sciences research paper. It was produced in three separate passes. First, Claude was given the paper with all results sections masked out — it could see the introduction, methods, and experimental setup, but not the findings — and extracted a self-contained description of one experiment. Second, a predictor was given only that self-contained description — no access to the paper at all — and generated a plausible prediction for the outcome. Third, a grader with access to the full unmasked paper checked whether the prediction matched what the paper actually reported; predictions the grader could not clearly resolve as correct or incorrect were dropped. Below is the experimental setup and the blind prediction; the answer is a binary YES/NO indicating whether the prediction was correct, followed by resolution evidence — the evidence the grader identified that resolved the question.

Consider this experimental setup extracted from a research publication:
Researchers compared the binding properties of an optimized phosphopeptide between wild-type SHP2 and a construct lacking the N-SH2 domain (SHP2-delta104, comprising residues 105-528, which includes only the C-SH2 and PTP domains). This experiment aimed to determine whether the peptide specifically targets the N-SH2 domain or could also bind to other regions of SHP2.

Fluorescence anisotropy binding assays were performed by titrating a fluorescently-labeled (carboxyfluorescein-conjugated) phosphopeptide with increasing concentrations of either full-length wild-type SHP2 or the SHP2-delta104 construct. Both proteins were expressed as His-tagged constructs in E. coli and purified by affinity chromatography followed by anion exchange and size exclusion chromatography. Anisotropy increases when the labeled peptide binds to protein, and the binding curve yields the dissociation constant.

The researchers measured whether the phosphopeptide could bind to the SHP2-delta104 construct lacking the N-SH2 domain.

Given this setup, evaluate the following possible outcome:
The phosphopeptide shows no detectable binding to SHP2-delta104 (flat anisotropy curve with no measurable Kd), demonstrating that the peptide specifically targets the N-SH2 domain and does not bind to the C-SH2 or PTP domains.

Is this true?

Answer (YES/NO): NO